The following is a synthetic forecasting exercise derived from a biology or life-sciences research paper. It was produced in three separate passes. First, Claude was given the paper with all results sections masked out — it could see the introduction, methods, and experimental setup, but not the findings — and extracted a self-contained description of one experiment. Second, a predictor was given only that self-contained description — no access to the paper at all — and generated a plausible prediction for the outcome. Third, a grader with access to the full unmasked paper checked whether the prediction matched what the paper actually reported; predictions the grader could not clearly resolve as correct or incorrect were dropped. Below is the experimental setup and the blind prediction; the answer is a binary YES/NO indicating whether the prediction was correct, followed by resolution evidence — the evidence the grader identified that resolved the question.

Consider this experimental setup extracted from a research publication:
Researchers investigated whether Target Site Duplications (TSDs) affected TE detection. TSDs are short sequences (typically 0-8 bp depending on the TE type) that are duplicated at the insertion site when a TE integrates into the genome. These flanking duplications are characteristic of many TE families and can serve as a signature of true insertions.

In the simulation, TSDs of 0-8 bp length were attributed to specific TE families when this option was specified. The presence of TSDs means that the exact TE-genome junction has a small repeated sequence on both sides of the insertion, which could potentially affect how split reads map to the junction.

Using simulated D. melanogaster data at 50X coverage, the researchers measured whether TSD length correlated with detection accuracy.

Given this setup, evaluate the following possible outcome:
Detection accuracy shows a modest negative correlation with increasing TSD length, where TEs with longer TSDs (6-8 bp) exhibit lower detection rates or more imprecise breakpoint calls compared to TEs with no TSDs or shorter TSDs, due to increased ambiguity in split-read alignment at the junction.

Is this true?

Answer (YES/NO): NO